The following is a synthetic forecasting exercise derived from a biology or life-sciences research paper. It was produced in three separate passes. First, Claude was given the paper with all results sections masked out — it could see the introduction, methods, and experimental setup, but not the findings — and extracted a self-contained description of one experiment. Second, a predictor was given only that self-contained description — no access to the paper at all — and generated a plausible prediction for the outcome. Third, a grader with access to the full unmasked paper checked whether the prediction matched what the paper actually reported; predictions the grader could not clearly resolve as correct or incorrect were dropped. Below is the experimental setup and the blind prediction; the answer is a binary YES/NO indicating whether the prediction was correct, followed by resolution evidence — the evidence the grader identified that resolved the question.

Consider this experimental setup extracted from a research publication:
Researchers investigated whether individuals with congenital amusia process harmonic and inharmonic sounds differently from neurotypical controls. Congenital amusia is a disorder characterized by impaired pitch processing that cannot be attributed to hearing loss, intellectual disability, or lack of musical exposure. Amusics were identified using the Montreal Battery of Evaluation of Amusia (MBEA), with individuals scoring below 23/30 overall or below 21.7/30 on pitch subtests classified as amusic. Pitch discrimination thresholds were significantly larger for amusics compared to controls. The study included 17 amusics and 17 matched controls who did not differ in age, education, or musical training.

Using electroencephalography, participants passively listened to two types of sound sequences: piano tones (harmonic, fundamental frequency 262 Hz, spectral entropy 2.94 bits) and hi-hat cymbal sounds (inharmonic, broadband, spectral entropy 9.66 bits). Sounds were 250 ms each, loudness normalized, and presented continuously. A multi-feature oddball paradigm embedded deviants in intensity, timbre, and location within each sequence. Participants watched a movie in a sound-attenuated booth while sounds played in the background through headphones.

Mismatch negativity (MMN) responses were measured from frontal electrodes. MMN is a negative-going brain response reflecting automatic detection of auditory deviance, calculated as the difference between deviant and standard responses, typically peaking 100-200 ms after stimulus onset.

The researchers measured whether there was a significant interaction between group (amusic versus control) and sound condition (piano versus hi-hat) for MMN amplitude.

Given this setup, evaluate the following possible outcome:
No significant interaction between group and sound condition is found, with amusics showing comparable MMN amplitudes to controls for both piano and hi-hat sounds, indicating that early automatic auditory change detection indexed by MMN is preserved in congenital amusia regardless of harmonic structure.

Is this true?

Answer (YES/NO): YES